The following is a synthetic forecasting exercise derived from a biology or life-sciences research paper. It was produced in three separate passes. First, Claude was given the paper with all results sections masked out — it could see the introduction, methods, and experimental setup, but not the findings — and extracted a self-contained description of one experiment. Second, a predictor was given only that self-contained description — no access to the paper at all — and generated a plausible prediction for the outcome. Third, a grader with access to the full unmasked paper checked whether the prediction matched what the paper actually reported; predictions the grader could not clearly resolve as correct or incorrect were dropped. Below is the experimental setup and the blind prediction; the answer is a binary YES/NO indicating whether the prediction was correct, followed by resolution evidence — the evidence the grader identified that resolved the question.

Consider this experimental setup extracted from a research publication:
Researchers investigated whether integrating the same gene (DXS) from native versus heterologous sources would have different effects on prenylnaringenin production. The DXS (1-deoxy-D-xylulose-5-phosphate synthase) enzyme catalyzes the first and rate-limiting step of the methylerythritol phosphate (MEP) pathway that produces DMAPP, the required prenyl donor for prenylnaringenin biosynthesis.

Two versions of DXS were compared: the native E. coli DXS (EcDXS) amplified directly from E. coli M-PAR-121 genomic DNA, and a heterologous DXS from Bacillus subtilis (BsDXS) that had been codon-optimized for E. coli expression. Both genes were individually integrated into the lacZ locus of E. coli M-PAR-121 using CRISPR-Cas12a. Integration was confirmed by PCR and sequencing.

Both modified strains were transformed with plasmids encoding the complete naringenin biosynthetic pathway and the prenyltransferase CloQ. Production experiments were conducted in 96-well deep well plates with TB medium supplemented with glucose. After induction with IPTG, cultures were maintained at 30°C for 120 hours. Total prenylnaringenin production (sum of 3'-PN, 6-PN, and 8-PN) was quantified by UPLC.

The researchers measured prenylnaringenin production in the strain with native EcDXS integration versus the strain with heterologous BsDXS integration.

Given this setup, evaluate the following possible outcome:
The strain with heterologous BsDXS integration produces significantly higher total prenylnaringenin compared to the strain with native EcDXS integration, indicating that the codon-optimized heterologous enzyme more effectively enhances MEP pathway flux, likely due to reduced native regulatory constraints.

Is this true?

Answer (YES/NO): NO